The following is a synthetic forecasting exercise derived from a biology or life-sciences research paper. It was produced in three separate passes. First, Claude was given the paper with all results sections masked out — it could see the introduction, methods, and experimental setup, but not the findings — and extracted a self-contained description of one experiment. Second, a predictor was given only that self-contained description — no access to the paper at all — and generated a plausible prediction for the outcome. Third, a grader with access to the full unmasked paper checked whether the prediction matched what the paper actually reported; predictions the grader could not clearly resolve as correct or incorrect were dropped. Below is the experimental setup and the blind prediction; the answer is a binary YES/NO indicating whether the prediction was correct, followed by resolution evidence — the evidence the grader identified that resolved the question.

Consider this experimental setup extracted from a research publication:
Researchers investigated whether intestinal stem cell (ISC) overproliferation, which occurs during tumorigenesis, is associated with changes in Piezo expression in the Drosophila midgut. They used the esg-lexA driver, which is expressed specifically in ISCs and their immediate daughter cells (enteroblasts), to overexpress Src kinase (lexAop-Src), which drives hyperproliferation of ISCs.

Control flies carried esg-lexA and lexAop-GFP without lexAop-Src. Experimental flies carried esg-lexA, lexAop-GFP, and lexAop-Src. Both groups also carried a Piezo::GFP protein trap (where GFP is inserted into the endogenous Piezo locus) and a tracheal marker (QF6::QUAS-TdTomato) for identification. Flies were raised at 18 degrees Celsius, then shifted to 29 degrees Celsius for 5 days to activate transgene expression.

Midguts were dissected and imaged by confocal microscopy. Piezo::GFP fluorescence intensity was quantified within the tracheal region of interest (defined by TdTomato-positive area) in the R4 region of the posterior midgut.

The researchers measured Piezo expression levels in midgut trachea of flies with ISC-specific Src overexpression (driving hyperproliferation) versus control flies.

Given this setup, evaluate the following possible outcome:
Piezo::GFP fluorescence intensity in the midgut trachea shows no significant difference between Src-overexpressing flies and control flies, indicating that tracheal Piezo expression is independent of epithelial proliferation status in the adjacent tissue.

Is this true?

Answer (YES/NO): NO